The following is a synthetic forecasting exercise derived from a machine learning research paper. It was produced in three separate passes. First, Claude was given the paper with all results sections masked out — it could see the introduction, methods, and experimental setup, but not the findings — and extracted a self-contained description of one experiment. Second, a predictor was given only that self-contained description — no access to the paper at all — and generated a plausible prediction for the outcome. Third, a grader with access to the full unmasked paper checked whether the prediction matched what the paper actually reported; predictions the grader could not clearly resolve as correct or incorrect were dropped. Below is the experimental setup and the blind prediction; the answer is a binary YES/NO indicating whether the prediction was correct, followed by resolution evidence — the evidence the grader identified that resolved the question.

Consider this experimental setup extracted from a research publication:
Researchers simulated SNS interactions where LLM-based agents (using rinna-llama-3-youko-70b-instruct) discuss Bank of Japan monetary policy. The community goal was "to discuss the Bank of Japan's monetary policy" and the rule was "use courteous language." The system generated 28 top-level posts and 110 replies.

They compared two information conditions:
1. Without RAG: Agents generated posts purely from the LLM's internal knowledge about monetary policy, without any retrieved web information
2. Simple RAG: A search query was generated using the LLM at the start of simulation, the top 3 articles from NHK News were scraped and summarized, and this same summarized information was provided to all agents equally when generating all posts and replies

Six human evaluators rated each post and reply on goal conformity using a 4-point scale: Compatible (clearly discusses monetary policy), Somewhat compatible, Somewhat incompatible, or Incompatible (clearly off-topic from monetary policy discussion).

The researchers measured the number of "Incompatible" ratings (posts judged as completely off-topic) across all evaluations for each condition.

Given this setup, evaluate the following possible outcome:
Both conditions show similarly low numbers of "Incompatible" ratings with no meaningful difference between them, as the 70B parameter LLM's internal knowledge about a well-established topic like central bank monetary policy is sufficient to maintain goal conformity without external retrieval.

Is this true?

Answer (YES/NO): NO